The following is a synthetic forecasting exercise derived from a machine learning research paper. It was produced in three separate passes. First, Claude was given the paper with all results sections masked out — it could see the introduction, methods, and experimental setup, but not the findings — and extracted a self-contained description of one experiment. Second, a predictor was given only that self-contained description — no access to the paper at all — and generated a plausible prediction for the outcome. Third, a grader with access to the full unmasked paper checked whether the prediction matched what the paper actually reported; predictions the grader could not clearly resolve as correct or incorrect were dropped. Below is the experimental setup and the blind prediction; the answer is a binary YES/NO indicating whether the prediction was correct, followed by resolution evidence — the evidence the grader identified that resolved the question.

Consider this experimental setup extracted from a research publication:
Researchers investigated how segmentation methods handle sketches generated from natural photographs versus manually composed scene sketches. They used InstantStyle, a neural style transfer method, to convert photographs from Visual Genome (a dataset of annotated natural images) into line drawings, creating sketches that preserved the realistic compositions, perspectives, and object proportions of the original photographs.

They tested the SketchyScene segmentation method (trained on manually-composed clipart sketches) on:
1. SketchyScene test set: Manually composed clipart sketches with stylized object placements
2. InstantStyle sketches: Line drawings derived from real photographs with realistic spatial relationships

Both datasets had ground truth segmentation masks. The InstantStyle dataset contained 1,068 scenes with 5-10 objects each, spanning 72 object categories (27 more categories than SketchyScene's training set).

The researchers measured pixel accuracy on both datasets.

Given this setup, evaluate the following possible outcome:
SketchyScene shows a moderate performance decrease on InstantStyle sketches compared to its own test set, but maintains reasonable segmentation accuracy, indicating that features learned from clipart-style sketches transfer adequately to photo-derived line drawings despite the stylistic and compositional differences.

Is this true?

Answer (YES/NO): NO